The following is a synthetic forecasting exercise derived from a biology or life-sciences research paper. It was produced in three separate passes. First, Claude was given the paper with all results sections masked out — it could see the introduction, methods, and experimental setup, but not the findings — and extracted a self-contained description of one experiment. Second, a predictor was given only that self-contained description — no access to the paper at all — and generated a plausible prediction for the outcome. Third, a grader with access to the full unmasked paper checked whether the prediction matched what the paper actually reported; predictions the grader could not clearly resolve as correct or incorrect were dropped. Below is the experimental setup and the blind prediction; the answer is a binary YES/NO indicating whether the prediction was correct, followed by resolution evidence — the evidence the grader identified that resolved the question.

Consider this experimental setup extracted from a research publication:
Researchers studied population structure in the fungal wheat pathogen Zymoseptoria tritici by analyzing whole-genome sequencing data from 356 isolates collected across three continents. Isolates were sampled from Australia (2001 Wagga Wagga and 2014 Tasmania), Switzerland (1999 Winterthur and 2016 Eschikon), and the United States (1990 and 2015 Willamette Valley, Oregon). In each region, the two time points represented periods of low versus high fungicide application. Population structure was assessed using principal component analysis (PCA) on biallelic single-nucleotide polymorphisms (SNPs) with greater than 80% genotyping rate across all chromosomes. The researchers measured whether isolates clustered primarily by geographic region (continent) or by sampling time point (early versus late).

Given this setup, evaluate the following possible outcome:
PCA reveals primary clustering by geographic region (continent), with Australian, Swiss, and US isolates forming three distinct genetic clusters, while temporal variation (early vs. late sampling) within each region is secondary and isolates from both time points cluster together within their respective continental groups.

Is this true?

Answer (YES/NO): NO